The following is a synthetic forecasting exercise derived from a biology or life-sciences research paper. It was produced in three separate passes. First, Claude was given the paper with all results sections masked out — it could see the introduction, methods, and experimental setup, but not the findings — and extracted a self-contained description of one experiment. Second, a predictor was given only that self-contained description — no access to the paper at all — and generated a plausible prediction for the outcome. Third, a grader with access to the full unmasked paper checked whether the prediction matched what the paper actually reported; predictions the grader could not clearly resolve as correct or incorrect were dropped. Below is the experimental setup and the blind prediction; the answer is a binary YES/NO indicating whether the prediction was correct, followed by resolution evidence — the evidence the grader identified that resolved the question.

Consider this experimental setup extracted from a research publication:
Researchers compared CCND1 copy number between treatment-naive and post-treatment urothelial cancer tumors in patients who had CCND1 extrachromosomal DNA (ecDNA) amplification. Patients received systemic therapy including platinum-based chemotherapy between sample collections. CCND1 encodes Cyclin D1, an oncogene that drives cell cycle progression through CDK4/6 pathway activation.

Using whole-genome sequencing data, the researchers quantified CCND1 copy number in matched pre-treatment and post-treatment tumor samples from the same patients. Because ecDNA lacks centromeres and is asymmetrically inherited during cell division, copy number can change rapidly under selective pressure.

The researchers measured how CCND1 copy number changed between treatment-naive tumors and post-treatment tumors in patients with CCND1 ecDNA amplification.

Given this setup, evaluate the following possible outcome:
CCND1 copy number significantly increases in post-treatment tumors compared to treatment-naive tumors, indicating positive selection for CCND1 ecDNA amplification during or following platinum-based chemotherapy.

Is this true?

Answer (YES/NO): YES